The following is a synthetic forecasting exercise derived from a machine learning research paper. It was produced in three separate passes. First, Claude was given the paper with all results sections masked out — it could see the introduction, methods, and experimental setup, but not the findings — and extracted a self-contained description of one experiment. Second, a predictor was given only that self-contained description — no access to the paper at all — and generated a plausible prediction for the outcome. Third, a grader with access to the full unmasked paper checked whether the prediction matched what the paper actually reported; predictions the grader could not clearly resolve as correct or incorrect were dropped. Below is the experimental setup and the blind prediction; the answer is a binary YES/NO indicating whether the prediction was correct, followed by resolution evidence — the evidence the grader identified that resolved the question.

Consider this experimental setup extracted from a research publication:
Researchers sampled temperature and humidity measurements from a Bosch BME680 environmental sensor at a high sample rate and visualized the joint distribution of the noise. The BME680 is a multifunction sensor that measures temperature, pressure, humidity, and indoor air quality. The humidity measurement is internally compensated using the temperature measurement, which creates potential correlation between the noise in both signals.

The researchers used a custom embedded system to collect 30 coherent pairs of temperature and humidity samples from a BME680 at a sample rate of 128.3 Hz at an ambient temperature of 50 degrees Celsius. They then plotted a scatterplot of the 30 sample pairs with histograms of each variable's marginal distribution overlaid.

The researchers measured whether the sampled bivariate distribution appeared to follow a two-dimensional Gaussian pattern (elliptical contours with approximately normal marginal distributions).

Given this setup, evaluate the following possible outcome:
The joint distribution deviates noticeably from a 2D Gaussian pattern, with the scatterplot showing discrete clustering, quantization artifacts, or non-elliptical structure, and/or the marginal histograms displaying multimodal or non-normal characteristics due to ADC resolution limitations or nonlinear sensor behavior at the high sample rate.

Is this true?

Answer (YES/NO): NO